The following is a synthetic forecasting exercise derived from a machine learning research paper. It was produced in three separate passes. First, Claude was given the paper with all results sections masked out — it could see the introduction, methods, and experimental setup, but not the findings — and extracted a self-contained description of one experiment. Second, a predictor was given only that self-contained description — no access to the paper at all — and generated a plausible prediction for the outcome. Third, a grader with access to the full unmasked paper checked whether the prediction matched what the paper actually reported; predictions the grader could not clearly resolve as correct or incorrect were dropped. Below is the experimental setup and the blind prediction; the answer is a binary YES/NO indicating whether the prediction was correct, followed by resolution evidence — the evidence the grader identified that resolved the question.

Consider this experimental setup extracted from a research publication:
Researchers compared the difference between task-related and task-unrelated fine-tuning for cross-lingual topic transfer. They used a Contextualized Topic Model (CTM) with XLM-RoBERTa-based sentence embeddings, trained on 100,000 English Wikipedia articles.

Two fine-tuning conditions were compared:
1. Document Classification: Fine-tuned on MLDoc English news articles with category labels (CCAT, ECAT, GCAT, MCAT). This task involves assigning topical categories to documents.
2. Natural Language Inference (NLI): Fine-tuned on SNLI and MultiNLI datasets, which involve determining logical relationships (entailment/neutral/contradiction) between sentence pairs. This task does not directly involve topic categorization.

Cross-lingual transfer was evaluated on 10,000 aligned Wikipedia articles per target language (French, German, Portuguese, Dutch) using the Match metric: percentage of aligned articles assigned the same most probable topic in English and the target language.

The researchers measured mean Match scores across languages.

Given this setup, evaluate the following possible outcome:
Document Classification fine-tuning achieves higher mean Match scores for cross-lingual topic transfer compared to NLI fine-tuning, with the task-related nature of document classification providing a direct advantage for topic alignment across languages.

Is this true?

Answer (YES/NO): NO